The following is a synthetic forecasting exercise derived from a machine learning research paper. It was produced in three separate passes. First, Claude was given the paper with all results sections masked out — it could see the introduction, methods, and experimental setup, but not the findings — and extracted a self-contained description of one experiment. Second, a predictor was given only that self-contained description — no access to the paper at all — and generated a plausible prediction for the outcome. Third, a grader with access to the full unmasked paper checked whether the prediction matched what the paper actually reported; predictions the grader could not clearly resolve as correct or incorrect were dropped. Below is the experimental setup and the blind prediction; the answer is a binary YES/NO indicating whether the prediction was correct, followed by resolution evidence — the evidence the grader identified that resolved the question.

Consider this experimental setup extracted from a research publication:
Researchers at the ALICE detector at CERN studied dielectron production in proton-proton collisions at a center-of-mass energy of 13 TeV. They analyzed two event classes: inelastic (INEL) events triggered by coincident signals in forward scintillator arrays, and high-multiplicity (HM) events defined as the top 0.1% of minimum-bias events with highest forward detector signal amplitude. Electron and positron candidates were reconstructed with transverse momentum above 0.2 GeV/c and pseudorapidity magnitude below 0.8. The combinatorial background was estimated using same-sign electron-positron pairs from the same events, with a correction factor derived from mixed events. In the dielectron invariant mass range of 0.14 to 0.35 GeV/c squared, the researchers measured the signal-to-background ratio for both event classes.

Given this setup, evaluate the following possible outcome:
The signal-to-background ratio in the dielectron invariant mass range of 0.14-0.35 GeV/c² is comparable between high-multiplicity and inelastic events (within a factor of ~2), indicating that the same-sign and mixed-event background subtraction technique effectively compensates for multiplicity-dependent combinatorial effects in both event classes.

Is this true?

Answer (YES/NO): NO